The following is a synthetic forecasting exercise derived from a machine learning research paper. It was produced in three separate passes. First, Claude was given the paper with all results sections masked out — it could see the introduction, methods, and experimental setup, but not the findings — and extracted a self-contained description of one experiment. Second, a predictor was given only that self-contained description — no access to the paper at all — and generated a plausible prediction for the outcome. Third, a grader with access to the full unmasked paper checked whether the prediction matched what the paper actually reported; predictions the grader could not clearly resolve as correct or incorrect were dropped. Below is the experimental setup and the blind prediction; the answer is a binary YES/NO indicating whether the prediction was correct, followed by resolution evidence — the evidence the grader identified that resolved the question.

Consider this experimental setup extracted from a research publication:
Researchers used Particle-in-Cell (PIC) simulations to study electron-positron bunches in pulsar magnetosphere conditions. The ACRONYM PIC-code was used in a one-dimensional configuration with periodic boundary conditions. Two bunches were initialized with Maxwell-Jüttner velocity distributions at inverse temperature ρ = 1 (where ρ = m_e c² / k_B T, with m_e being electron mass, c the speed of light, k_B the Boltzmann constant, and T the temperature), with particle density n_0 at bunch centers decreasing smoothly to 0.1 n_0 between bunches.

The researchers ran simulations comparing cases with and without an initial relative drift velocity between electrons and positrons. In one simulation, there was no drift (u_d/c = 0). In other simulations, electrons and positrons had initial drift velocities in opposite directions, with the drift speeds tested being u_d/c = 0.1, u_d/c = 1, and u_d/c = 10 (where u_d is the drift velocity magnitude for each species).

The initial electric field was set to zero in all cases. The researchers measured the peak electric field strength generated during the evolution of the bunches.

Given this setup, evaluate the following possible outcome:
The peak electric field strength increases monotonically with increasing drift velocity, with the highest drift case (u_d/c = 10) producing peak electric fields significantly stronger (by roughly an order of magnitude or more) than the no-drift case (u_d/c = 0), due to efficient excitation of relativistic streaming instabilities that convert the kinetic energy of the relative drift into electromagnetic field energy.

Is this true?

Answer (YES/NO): NO